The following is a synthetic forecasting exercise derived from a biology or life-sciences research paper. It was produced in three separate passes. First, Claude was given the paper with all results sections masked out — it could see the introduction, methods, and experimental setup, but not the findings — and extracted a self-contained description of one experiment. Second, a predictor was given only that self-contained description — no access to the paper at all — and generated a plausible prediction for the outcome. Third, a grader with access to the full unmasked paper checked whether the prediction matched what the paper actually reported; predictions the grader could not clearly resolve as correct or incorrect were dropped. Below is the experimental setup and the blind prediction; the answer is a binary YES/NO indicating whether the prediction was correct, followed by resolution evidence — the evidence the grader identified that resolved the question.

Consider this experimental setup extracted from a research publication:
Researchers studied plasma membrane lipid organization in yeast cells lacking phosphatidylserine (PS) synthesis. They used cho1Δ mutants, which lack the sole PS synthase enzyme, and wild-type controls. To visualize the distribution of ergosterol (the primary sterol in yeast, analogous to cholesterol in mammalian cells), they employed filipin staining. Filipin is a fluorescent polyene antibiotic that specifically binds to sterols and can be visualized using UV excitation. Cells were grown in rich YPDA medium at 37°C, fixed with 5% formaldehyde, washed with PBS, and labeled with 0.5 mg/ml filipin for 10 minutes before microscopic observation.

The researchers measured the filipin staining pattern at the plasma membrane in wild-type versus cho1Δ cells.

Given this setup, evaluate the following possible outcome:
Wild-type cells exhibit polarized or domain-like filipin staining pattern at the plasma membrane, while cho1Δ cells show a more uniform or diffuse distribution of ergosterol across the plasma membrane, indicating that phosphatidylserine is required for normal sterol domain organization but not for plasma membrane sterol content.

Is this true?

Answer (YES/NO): NO